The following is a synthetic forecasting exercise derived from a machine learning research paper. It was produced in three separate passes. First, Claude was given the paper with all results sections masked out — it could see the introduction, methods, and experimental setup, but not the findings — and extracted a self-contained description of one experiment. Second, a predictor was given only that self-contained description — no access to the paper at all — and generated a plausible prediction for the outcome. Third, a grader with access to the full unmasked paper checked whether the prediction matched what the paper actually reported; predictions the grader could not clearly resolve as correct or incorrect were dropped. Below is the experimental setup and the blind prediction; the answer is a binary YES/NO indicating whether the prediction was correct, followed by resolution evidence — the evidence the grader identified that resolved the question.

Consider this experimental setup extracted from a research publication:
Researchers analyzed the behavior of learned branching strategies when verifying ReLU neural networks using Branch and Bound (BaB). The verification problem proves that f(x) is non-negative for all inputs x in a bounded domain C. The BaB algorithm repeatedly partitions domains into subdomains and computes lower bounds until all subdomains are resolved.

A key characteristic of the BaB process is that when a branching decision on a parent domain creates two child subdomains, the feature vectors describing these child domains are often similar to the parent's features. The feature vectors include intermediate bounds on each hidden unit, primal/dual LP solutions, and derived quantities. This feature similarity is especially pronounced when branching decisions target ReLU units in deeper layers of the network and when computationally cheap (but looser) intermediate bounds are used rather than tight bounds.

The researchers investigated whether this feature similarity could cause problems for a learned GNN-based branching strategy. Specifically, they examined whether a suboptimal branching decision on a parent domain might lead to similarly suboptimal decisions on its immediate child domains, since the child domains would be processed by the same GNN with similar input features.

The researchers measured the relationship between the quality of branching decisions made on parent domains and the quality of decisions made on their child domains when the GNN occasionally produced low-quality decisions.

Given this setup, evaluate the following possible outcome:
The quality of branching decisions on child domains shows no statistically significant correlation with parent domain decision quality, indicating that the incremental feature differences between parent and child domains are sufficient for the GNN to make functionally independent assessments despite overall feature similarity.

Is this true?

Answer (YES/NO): NO